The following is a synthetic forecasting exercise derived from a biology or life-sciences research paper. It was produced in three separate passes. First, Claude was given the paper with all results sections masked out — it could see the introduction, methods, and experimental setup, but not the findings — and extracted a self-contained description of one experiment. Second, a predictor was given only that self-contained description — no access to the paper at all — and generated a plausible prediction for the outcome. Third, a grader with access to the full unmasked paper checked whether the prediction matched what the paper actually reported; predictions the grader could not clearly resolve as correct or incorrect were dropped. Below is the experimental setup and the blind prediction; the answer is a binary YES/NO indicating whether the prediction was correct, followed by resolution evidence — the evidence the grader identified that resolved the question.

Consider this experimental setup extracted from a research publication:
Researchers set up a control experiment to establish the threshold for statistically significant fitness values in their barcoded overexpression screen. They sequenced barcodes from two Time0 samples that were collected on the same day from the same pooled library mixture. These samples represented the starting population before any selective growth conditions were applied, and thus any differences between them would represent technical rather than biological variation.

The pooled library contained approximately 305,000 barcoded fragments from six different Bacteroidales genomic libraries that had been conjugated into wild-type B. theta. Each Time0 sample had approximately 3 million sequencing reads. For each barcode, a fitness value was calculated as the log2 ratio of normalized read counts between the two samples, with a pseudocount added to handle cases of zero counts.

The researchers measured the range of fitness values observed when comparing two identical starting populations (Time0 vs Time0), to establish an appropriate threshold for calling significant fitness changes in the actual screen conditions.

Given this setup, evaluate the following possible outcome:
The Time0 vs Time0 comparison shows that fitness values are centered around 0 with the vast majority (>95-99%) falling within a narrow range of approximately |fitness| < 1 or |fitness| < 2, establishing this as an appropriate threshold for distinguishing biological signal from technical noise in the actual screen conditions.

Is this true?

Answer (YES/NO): NO